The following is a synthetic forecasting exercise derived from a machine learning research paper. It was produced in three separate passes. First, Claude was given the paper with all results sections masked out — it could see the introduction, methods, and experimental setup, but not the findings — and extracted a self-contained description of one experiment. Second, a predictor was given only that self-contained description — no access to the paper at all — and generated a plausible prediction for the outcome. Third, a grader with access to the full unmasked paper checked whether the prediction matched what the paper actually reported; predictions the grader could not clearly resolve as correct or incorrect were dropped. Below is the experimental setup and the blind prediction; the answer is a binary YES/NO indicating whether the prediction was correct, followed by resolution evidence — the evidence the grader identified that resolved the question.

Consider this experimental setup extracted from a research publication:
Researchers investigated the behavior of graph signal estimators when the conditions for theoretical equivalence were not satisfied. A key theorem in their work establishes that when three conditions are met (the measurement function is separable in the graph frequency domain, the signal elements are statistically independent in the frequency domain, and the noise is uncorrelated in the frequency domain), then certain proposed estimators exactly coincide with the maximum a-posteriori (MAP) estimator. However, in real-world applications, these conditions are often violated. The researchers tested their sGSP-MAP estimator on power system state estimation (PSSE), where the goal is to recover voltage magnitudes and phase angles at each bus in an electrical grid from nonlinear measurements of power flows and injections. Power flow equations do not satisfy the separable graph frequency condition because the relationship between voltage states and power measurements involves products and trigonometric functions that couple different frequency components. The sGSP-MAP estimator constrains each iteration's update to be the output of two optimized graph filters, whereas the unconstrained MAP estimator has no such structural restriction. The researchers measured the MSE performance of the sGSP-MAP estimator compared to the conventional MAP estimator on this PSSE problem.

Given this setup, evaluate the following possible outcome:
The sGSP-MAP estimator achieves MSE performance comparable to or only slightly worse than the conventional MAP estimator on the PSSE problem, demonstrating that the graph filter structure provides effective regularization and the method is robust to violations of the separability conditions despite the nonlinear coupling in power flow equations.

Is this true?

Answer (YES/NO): YES